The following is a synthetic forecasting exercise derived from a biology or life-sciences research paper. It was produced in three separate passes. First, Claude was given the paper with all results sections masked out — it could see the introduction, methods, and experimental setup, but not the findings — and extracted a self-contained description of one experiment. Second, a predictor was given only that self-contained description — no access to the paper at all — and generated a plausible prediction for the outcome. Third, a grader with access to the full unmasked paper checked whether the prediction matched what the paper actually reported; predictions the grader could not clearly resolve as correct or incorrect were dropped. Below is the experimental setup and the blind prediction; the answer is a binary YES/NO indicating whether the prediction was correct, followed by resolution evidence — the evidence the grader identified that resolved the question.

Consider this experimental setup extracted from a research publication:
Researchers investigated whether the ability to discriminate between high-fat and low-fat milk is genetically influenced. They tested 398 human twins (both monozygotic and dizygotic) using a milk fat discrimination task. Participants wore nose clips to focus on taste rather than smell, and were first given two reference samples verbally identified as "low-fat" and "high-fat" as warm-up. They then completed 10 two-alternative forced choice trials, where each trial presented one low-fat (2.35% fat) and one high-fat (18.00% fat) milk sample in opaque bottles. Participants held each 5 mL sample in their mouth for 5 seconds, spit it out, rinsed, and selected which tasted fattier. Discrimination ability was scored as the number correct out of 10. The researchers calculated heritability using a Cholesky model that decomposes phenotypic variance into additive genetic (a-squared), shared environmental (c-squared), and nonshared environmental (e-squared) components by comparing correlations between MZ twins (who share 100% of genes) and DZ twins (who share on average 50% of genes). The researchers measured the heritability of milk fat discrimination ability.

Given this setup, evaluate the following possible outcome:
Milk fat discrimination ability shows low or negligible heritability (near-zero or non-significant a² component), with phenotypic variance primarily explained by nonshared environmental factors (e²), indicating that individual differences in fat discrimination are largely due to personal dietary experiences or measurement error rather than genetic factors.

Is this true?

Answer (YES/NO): YES